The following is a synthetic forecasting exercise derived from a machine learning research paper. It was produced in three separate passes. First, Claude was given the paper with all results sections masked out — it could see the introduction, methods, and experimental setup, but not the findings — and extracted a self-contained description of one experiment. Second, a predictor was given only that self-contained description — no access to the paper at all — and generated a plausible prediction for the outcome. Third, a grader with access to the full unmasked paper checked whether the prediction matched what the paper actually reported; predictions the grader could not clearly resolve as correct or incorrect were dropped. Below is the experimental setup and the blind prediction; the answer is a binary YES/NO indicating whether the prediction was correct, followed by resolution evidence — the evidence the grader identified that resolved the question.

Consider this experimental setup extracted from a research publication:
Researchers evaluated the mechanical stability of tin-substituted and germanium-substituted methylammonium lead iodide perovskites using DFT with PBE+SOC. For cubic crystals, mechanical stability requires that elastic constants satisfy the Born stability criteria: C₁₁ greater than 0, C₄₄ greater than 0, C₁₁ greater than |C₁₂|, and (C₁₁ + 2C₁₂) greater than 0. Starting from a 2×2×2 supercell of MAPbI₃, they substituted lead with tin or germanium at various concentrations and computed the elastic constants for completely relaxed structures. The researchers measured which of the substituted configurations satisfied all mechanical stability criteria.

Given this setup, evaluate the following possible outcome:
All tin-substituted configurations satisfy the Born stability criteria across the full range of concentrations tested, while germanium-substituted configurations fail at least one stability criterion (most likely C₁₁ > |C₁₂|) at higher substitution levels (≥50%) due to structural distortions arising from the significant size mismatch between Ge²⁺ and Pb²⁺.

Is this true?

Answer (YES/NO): NO